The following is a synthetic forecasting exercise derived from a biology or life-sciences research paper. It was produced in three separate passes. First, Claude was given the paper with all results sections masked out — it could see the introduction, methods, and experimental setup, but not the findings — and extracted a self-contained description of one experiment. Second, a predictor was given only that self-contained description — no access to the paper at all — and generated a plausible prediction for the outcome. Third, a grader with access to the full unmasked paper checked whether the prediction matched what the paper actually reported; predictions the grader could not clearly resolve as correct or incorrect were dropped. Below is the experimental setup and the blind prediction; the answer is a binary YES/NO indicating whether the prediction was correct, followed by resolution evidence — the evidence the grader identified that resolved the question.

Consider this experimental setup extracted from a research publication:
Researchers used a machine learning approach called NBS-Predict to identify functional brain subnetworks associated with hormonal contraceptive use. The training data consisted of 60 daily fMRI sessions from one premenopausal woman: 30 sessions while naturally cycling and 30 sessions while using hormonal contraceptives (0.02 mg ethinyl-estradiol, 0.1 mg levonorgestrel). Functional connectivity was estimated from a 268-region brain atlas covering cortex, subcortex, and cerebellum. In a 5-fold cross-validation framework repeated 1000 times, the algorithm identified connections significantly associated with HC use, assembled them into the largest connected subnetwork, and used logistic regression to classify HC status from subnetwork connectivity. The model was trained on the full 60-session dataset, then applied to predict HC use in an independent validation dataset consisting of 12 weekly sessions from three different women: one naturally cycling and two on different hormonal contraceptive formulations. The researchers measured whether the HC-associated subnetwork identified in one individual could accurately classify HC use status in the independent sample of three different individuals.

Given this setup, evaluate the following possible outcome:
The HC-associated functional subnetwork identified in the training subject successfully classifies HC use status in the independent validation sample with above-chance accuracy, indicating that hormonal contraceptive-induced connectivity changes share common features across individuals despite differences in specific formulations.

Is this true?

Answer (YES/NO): NO